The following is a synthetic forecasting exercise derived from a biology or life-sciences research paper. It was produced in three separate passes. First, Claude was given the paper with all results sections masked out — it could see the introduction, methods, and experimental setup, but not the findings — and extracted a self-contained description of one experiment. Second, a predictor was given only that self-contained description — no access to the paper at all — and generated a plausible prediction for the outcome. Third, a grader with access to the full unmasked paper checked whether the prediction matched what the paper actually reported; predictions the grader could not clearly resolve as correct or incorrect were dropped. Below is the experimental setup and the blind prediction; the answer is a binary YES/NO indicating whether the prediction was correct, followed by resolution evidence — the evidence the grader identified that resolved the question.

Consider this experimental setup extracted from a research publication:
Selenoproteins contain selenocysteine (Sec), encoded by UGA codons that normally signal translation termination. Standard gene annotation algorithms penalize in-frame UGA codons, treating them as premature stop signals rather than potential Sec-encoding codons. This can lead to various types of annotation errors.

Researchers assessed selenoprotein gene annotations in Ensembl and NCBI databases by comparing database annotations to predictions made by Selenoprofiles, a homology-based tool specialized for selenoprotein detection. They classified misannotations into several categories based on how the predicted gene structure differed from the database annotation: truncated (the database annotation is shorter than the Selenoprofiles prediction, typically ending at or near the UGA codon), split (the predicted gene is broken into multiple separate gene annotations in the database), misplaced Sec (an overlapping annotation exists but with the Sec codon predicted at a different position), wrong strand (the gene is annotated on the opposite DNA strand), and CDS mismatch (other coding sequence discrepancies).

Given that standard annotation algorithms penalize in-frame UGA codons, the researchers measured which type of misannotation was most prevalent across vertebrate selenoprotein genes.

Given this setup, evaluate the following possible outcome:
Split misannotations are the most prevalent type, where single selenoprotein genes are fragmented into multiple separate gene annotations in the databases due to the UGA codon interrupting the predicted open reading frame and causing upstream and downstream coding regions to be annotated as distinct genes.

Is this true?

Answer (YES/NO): NO